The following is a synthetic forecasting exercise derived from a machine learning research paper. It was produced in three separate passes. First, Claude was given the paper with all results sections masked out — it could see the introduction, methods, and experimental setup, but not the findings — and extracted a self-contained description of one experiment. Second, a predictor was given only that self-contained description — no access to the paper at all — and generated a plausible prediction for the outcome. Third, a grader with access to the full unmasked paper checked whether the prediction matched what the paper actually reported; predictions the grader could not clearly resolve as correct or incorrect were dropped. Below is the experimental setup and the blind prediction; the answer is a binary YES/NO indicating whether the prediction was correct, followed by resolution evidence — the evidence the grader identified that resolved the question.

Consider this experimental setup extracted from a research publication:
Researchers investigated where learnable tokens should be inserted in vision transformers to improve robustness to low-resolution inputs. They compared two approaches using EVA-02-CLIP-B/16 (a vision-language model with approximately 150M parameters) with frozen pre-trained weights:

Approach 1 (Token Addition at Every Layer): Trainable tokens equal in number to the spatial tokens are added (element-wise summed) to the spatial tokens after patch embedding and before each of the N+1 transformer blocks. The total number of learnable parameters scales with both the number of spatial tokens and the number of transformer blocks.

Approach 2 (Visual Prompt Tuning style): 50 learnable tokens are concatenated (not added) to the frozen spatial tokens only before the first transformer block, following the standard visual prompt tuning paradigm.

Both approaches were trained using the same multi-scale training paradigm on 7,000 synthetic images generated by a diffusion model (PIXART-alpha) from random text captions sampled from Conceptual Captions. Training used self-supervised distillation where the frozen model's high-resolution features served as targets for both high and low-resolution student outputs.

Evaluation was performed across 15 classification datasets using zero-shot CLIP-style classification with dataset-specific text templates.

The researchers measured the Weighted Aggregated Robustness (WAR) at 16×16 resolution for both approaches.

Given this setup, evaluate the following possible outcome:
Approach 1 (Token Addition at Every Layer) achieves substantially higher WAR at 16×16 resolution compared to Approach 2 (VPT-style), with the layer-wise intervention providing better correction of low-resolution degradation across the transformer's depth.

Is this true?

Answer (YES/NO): NO